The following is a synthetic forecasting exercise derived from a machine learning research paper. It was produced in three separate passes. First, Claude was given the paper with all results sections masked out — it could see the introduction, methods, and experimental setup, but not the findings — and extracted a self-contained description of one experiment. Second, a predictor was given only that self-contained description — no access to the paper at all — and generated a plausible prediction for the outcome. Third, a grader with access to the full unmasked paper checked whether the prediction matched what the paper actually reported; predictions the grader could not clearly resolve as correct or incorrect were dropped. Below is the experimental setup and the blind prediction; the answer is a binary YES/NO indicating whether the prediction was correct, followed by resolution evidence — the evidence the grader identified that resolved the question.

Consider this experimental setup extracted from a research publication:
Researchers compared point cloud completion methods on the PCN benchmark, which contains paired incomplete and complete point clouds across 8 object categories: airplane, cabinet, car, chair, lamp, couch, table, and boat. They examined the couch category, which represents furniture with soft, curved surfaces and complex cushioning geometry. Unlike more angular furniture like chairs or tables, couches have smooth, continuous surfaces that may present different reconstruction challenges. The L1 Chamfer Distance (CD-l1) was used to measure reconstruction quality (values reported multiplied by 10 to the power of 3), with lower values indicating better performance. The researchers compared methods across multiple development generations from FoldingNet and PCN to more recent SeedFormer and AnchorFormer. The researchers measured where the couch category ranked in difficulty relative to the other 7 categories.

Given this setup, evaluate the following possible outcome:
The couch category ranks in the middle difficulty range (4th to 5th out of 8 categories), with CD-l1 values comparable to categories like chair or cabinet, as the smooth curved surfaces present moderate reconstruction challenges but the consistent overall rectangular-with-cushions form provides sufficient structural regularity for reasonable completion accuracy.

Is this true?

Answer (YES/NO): NO